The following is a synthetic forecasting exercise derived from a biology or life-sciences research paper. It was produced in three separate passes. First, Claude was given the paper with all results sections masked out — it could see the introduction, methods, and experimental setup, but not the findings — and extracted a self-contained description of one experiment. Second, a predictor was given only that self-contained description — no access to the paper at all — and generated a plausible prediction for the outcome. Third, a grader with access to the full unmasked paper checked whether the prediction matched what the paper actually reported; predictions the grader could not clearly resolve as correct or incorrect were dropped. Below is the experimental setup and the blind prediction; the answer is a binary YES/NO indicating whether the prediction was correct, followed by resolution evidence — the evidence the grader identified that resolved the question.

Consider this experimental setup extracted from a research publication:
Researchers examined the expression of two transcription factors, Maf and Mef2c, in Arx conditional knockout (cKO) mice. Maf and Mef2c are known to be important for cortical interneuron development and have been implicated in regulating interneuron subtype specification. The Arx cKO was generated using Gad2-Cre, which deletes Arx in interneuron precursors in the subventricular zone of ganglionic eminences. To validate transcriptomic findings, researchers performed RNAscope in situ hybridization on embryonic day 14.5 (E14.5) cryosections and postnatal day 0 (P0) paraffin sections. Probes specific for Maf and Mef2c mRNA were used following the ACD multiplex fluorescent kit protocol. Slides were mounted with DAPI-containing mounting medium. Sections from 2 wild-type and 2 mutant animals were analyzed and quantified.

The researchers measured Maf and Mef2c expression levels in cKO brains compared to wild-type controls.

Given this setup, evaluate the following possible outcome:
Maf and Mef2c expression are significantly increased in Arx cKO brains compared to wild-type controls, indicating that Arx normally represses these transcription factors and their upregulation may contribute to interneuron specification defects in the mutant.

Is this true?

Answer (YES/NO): NO